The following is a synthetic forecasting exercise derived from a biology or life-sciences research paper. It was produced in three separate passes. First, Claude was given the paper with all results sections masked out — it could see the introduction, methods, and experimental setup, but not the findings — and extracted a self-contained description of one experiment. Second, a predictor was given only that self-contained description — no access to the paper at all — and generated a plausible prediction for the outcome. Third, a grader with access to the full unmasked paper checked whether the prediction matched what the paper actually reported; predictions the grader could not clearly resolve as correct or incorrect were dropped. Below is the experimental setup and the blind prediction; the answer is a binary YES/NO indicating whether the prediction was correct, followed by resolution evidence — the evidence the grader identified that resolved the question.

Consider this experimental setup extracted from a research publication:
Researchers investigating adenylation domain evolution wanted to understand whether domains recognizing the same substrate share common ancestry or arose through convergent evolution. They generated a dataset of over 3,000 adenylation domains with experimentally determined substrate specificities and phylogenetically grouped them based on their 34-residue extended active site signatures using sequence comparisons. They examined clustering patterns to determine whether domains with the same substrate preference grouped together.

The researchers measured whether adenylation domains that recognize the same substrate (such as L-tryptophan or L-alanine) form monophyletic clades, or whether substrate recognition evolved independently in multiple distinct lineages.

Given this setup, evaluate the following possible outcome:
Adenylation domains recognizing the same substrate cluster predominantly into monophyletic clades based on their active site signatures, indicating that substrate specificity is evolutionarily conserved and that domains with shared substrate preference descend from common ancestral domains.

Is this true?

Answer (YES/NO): NO